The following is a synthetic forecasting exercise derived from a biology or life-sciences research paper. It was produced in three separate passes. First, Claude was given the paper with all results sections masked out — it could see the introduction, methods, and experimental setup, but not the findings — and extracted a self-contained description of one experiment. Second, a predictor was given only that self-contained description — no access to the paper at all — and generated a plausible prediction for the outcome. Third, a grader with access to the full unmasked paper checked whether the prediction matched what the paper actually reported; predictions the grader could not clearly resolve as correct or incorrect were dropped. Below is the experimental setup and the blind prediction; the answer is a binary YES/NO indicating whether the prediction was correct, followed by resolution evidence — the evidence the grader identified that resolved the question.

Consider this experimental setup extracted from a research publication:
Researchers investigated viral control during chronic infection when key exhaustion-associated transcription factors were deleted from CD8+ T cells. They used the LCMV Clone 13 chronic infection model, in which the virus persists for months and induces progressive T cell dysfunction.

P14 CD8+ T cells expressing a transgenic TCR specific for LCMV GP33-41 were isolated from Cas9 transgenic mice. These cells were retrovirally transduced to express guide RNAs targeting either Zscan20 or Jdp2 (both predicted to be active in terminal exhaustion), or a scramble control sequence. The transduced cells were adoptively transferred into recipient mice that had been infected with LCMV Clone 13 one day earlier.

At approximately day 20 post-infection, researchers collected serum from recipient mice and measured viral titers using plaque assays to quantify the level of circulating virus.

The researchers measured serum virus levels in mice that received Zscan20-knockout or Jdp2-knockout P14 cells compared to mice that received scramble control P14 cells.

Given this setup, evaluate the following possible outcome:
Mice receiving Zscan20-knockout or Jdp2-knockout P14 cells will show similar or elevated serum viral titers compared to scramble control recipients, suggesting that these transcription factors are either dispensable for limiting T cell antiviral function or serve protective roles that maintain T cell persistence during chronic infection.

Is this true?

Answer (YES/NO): NO